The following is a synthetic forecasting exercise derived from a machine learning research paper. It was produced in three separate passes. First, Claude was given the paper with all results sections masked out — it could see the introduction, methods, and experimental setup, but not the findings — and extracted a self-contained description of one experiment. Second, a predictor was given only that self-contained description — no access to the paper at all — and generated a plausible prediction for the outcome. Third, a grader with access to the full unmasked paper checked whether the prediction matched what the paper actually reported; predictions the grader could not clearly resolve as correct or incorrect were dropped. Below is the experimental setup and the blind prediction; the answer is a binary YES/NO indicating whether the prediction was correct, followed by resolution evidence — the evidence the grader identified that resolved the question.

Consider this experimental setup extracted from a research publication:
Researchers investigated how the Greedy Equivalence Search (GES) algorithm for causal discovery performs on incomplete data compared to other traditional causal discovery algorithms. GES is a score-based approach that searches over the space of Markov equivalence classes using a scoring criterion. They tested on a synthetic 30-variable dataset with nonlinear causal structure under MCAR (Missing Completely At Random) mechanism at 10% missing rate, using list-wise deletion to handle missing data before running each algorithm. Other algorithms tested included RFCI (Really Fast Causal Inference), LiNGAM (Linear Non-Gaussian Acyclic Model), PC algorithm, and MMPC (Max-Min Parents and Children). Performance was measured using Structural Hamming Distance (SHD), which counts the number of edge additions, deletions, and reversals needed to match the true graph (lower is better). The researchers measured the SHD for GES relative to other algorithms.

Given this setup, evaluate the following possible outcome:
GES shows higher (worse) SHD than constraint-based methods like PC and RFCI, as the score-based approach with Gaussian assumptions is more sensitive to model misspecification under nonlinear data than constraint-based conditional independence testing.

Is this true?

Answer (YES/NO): YES